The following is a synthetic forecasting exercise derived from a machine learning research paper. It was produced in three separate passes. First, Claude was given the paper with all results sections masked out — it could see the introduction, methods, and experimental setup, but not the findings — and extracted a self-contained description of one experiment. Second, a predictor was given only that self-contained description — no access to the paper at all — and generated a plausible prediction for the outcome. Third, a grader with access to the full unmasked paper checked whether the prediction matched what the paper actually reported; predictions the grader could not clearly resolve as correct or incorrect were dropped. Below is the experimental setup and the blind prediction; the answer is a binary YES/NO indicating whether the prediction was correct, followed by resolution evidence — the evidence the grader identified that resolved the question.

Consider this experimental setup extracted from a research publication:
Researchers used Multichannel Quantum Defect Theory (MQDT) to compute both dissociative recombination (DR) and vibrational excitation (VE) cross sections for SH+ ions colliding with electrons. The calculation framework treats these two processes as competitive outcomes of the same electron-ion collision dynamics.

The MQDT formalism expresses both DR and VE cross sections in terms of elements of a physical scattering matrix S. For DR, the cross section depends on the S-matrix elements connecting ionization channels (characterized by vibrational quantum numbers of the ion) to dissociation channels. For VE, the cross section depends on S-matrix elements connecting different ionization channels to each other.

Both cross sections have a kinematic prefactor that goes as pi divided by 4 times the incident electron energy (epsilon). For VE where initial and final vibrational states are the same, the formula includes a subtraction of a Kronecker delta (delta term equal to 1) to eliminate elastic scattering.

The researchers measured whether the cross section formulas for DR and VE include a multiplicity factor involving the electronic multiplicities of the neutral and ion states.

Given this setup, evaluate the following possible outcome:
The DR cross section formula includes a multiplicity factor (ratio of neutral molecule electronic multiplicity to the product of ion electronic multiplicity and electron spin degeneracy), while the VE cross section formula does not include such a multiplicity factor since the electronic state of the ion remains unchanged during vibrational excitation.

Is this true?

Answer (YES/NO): NO